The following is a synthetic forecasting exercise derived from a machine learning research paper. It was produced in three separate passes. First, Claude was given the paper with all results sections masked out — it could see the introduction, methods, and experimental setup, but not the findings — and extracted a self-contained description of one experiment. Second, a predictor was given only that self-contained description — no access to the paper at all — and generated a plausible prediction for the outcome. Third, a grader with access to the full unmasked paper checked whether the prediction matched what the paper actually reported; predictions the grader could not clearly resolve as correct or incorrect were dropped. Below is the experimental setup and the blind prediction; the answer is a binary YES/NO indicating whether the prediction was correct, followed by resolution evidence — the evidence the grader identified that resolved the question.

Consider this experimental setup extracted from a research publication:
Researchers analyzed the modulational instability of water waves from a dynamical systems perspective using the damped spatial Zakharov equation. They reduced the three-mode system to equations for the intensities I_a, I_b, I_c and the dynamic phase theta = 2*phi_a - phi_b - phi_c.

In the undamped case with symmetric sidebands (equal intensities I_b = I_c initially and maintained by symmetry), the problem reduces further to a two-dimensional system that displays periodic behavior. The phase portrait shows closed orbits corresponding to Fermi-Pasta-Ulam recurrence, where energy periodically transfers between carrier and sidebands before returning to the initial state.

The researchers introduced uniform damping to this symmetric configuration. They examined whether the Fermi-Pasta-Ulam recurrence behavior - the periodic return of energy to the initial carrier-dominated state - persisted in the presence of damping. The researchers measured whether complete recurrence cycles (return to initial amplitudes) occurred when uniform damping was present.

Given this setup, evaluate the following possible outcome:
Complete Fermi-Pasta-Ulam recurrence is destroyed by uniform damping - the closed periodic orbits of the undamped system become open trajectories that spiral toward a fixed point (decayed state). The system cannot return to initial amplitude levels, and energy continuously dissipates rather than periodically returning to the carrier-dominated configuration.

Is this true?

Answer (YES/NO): NO